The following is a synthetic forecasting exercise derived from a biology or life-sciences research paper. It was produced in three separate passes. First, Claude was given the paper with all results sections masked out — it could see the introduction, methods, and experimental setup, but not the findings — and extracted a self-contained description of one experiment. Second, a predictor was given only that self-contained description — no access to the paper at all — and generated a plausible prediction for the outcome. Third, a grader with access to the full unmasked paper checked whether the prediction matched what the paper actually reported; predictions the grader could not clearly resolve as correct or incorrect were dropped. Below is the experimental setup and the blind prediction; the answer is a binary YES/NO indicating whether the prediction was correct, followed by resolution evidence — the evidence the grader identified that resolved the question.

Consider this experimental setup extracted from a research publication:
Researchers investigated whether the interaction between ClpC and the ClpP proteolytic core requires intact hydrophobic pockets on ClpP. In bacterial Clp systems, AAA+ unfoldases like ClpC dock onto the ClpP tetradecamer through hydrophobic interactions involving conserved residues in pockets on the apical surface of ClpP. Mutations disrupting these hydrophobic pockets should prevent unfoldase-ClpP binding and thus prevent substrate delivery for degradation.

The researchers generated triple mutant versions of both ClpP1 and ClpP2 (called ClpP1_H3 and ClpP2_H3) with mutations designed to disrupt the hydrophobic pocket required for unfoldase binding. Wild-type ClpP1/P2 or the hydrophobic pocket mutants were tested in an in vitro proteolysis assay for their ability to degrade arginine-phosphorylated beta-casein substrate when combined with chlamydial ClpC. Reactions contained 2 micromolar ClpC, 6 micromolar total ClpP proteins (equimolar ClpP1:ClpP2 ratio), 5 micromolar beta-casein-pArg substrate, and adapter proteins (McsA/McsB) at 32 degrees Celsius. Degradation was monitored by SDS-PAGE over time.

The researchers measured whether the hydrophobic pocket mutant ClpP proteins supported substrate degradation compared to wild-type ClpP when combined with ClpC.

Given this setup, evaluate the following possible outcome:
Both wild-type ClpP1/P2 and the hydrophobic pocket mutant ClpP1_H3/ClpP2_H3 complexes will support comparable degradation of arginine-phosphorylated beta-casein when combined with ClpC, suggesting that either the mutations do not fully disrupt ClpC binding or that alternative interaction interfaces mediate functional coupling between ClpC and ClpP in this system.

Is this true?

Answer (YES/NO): NO